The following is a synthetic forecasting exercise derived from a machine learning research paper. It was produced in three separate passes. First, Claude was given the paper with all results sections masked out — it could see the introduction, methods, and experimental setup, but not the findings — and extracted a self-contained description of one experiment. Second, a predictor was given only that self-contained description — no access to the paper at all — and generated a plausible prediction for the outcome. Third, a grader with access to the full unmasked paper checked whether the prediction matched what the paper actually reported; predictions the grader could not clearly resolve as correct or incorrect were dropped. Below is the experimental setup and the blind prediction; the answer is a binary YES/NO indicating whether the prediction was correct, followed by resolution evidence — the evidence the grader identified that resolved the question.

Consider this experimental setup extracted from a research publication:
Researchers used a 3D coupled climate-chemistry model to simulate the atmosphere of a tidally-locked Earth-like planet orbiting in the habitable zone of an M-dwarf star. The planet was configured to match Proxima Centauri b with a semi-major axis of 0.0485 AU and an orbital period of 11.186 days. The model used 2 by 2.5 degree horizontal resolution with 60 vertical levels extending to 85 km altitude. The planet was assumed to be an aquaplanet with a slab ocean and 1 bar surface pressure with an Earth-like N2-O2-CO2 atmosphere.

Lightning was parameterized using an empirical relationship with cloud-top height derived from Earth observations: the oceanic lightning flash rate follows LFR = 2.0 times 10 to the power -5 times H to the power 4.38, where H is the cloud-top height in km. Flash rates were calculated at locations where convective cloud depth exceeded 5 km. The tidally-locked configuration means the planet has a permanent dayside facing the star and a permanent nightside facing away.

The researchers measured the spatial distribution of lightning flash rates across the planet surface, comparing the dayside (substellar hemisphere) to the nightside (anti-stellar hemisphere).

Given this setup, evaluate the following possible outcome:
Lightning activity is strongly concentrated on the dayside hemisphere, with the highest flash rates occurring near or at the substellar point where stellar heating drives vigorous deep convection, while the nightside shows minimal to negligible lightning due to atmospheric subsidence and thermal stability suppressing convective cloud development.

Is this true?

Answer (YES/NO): YES